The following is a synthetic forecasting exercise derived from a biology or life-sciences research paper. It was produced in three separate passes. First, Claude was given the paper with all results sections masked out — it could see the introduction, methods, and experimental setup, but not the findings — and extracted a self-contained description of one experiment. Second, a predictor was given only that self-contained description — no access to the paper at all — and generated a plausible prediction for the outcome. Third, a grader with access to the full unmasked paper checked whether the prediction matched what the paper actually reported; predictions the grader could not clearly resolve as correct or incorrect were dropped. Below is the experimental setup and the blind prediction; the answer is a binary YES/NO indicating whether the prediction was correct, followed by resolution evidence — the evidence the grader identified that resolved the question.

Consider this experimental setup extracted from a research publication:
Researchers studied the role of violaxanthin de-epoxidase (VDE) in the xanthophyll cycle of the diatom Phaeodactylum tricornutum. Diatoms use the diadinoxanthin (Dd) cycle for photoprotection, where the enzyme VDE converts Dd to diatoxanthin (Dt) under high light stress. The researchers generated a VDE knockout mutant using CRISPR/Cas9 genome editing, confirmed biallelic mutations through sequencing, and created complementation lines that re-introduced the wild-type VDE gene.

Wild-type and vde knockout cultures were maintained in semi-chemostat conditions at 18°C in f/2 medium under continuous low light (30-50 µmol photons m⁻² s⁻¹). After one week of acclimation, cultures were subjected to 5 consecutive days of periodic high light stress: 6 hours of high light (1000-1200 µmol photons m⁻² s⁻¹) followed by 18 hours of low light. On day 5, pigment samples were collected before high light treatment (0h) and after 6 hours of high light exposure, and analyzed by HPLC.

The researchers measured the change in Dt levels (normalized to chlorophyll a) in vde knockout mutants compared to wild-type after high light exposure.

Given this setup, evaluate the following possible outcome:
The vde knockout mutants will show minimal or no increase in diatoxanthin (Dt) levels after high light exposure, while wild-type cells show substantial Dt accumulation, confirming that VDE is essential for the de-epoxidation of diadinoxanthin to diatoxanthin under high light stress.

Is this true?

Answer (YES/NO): YES